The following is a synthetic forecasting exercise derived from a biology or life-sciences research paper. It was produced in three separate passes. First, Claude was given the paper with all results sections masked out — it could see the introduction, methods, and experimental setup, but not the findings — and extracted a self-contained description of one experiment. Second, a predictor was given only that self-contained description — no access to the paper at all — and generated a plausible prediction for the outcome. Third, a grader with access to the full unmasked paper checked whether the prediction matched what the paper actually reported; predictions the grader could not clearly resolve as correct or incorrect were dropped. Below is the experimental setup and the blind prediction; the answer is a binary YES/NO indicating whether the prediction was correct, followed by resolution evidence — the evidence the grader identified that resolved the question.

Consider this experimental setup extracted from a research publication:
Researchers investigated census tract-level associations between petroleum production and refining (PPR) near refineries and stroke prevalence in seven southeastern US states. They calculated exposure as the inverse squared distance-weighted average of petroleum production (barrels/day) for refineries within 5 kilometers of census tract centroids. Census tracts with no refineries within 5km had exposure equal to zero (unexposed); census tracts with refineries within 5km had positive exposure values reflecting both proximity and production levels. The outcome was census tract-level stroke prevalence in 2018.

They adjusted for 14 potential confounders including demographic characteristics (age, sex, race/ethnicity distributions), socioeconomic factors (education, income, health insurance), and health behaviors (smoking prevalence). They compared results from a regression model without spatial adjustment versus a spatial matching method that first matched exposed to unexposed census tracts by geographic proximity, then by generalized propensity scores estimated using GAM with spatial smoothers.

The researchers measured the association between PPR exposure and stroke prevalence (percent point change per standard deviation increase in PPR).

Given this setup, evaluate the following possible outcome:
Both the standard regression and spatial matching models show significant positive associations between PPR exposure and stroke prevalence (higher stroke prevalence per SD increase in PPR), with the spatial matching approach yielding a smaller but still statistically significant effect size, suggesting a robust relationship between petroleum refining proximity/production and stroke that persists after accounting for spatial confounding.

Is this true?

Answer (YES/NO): NO